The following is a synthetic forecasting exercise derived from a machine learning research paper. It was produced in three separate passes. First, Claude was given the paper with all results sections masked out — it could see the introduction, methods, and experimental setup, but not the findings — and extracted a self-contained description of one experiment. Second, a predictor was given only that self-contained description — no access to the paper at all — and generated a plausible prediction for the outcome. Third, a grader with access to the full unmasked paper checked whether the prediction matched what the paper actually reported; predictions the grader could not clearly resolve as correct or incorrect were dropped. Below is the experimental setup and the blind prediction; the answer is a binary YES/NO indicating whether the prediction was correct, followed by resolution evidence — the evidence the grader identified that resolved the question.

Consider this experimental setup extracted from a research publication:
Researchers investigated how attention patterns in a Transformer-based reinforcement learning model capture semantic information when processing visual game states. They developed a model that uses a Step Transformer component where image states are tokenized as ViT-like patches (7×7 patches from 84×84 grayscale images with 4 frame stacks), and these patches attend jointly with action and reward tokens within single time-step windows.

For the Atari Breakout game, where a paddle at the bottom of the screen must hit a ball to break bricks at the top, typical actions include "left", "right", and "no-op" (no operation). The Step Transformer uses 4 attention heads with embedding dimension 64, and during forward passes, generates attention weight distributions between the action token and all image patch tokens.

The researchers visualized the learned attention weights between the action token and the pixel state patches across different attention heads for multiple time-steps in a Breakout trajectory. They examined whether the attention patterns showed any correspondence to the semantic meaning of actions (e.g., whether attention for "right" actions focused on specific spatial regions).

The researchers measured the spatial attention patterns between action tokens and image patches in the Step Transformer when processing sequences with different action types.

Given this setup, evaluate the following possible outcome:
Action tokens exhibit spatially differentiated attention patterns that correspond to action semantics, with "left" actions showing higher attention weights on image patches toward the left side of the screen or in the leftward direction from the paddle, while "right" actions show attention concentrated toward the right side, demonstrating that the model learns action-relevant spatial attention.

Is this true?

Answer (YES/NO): YES